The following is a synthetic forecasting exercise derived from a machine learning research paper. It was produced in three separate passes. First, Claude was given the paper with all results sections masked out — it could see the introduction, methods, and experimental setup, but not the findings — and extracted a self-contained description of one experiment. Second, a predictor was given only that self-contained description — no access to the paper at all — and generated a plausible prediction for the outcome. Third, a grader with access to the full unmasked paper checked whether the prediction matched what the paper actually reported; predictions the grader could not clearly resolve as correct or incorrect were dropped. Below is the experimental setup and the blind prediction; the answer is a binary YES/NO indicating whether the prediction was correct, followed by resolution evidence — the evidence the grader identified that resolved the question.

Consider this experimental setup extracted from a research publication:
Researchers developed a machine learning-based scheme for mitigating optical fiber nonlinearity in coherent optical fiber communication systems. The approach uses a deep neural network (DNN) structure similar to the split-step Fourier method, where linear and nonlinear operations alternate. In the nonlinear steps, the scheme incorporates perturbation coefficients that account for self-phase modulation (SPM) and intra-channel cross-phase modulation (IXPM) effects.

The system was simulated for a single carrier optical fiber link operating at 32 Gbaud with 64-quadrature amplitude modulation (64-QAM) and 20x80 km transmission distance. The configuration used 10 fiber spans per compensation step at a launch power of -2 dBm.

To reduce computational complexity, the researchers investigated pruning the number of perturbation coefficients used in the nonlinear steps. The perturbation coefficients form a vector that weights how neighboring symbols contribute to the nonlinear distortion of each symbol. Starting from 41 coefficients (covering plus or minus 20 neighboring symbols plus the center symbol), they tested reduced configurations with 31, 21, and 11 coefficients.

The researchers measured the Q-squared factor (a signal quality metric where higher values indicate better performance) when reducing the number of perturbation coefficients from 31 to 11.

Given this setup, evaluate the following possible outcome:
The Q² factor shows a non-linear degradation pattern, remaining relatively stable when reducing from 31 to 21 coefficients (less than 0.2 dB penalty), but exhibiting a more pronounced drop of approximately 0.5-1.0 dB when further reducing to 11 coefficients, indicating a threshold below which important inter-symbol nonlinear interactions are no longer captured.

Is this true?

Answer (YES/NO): NO